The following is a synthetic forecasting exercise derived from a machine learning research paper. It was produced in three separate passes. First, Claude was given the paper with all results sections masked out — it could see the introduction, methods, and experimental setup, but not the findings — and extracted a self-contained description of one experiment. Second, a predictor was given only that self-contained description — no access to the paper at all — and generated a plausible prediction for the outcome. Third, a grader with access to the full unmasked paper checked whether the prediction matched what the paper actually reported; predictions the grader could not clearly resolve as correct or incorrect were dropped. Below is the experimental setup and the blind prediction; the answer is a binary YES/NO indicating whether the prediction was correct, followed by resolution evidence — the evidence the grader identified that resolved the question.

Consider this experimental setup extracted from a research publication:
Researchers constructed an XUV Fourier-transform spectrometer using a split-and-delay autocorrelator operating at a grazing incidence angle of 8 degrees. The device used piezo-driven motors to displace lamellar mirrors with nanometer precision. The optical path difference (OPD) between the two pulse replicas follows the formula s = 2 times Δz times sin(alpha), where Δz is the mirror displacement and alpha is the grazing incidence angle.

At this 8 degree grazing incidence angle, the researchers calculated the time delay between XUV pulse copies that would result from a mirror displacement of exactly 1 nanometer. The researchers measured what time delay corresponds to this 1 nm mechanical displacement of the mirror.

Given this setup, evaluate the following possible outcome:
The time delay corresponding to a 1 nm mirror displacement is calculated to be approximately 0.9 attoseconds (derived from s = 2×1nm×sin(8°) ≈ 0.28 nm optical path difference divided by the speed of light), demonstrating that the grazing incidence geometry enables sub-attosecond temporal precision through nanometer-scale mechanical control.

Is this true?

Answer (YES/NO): YES